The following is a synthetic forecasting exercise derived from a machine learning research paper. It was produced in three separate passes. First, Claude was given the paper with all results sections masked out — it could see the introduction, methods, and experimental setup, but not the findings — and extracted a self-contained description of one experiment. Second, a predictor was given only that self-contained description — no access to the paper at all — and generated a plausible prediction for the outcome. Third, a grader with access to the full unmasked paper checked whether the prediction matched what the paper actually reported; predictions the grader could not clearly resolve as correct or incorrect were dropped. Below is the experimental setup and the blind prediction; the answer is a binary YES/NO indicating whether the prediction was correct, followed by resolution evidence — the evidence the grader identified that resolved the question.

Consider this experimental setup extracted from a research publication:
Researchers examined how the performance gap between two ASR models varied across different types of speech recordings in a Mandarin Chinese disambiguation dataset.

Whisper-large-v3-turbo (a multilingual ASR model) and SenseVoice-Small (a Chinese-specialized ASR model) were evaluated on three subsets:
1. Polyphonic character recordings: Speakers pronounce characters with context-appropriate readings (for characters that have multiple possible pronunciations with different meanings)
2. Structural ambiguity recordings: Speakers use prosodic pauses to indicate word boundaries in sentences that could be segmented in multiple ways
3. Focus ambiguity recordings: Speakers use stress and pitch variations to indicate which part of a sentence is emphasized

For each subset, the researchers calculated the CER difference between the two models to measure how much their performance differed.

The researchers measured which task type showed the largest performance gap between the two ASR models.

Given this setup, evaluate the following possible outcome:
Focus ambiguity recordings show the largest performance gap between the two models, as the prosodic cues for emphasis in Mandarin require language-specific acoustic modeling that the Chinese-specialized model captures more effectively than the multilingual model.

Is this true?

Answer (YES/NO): NO